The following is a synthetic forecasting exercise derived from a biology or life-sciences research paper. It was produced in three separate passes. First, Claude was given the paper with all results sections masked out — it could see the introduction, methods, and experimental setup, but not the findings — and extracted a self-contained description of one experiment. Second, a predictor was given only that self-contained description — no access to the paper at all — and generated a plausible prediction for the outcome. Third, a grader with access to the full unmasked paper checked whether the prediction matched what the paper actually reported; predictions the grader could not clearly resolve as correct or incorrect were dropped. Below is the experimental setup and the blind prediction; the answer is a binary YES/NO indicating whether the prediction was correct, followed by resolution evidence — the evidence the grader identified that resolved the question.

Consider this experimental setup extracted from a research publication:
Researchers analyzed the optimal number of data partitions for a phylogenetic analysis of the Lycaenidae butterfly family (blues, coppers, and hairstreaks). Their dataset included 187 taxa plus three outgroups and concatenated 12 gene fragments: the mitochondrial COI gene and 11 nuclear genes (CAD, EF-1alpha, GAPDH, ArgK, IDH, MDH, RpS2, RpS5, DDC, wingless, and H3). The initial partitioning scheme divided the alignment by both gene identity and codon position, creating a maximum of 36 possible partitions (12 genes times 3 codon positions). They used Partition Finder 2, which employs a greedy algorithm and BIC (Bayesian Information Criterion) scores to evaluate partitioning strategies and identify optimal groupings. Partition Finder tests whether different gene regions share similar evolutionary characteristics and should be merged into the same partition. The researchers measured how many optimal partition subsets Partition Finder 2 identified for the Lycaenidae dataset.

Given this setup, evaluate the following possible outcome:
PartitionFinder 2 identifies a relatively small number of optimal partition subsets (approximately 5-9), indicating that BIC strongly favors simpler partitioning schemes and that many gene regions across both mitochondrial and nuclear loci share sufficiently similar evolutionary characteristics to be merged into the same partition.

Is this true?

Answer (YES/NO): NO